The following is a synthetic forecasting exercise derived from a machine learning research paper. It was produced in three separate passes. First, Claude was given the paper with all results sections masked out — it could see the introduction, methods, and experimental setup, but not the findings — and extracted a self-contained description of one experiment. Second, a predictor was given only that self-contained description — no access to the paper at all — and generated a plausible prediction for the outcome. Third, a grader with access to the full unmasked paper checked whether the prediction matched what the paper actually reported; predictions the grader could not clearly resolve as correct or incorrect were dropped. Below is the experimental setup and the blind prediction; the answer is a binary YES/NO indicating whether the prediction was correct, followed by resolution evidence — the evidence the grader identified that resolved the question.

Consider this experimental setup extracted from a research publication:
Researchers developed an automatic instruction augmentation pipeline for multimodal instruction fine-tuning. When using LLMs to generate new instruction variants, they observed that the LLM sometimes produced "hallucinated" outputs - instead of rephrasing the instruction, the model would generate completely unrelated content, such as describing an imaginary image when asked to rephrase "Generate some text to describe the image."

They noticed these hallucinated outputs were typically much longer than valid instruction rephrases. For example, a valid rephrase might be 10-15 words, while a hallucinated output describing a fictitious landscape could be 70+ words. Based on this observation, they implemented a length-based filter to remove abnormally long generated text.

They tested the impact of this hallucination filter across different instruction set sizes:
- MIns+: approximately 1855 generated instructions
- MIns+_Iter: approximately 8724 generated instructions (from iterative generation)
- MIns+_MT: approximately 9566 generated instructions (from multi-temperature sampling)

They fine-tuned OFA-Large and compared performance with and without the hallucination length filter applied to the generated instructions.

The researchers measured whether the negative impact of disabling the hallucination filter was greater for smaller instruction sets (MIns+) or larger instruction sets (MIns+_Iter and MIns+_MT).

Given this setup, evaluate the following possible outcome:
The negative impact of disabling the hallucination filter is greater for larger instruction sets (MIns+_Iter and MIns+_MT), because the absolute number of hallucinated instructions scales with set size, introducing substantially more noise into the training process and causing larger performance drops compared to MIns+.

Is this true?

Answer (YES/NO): YES